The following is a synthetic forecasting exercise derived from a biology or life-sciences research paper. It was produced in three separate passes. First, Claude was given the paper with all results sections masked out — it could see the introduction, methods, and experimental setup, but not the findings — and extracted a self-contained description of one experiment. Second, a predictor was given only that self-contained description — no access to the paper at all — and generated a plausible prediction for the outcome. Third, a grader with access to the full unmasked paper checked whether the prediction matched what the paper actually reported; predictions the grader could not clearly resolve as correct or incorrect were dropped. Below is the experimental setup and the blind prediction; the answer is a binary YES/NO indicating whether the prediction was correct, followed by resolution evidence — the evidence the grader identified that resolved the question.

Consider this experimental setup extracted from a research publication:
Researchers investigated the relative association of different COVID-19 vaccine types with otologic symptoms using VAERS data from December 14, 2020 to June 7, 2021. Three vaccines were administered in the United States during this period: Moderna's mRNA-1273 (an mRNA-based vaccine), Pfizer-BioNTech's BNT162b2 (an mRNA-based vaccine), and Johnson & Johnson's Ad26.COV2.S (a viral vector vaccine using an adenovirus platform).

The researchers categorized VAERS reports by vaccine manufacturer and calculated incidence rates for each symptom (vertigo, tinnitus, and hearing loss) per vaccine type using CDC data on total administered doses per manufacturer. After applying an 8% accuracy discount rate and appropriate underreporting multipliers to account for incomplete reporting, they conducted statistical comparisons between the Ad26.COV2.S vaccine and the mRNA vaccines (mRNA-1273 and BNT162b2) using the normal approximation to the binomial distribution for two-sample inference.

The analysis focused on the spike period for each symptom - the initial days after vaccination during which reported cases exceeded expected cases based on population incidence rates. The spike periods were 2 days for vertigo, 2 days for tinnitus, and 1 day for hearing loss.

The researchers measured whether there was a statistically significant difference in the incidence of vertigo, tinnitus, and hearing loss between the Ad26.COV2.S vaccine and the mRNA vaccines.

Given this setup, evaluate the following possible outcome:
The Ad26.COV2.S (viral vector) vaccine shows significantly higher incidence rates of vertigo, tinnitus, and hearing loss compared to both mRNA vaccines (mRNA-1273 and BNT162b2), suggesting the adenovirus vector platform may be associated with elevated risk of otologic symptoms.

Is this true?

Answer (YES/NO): YES